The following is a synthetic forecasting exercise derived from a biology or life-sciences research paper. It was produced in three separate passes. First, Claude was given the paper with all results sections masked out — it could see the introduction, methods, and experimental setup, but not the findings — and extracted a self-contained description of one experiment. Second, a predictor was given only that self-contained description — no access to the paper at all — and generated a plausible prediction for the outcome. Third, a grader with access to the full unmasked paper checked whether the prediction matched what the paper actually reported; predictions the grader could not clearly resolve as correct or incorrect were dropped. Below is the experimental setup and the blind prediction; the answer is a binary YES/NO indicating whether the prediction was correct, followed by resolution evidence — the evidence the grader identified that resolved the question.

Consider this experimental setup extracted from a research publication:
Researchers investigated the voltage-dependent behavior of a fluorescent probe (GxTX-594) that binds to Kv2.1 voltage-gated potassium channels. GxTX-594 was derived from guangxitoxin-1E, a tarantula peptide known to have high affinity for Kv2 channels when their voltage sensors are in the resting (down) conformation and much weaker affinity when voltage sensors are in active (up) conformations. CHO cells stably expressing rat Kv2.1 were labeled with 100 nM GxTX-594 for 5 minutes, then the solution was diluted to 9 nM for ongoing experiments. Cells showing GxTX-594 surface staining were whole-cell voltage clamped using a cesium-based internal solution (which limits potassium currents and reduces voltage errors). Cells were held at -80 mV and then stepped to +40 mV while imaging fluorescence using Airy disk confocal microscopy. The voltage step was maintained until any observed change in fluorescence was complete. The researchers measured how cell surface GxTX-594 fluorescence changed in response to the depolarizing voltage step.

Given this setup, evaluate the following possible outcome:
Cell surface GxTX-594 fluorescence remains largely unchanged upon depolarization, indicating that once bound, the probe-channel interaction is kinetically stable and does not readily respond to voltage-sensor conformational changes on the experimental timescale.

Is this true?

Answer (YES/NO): NO